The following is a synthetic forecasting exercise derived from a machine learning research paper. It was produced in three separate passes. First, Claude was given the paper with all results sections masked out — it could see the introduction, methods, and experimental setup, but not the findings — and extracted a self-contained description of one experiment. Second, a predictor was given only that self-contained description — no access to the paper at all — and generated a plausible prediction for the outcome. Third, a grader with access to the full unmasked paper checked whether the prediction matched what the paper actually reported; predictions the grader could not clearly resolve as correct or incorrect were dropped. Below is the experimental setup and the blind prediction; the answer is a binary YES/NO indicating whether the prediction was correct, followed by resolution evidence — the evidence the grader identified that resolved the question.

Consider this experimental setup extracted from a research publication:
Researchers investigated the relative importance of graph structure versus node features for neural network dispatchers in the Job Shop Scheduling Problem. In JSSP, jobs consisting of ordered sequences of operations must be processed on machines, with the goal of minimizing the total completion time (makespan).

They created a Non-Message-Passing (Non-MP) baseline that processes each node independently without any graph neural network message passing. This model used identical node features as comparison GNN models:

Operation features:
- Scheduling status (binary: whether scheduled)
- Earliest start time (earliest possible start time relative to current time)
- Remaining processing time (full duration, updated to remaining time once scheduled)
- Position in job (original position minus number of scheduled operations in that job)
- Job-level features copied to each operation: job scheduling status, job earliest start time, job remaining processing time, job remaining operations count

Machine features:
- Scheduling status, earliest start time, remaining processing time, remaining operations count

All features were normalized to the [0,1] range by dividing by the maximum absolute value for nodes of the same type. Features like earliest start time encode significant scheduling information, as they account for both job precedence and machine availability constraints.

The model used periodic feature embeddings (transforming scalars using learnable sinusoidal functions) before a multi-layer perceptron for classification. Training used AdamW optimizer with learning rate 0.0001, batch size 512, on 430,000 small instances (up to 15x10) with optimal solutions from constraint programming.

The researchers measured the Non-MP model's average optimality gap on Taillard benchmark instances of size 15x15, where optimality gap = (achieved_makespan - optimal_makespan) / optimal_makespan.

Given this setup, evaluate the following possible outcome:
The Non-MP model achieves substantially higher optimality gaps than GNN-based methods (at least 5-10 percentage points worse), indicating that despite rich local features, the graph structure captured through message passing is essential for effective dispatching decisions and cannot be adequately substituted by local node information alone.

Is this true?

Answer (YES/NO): NO